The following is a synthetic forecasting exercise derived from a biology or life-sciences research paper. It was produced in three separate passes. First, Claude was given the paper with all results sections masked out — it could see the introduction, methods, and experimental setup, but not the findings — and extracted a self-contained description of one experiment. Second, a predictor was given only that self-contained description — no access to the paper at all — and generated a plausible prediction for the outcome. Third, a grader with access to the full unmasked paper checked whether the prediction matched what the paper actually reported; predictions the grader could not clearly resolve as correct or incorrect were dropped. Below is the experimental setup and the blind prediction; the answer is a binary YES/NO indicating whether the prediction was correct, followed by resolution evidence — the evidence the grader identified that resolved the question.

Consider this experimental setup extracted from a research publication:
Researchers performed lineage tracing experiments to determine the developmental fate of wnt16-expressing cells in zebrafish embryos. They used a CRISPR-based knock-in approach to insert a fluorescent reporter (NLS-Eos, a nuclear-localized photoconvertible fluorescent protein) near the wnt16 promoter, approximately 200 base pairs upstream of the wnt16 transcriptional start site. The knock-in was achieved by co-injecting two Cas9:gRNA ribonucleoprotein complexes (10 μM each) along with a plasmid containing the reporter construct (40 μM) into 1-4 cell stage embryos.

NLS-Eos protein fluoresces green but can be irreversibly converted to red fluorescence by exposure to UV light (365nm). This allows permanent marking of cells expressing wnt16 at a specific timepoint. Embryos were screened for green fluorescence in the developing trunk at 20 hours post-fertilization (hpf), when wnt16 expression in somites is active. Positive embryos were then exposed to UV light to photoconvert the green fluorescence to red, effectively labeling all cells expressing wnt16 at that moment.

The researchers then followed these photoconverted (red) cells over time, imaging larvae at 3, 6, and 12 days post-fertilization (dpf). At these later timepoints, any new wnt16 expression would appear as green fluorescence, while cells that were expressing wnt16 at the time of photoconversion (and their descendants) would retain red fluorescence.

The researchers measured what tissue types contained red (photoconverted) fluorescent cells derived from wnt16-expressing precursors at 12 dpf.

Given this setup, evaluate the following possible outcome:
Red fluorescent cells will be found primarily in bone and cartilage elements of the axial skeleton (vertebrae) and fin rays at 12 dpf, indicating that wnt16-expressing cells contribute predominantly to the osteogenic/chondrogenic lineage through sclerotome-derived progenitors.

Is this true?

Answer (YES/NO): NO